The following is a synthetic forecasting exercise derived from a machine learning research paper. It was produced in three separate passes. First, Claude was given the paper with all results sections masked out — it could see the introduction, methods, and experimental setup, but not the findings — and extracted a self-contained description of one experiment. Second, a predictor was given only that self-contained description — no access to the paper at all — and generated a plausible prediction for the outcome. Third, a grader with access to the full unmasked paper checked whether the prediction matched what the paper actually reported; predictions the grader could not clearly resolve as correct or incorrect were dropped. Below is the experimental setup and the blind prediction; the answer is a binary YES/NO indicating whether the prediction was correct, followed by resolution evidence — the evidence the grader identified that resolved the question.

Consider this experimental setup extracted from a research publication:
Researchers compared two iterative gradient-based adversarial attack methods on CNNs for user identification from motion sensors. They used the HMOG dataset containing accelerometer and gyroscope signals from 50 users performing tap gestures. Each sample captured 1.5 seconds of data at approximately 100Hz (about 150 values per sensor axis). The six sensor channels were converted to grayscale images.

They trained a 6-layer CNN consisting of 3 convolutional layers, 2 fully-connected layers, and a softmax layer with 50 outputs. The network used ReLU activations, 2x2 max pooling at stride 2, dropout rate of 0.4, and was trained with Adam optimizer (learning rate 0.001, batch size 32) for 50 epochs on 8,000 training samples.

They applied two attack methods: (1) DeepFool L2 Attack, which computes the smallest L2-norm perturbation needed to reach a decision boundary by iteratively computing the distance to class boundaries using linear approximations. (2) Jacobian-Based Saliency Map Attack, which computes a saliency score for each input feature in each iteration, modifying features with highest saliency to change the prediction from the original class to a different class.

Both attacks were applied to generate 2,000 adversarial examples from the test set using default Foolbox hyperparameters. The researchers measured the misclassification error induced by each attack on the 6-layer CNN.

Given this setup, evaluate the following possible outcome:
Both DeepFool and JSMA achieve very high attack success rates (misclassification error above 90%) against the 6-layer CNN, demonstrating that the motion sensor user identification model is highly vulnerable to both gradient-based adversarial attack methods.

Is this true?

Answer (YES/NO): YES